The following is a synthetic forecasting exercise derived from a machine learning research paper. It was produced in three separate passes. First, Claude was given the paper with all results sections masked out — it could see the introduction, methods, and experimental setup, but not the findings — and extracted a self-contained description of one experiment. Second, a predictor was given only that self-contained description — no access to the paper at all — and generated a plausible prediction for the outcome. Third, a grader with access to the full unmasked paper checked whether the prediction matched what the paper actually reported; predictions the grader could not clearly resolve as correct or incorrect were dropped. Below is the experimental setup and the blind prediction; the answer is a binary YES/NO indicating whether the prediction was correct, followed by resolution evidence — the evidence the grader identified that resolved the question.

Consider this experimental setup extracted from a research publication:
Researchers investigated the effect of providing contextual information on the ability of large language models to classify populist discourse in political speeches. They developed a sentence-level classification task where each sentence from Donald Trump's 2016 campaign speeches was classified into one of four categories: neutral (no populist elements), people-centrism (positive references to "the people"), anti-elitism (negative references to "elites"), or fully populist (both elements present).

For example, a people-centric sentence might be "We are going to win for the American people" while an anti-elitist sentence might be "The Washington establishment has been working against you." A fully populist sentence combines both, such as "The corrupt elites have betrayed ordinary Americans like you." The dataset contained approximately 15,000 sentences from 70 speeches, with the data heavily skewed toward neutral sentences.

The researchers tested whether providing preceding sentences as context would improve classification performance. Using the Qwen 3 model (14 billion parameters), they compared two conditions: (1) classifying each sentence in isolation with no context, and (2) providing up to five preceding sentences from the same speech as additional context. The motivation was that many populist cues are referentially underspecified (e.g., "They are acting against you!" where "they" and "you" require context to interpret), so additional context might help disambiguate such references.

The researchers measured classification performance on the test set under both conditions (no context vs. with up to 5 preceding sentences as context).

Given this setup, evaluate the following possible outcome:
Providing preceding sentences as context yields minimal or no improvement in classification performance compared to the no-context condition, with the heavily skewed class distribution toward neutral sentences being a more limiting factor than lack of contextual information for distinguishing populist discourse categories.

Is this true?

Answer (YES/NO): NO